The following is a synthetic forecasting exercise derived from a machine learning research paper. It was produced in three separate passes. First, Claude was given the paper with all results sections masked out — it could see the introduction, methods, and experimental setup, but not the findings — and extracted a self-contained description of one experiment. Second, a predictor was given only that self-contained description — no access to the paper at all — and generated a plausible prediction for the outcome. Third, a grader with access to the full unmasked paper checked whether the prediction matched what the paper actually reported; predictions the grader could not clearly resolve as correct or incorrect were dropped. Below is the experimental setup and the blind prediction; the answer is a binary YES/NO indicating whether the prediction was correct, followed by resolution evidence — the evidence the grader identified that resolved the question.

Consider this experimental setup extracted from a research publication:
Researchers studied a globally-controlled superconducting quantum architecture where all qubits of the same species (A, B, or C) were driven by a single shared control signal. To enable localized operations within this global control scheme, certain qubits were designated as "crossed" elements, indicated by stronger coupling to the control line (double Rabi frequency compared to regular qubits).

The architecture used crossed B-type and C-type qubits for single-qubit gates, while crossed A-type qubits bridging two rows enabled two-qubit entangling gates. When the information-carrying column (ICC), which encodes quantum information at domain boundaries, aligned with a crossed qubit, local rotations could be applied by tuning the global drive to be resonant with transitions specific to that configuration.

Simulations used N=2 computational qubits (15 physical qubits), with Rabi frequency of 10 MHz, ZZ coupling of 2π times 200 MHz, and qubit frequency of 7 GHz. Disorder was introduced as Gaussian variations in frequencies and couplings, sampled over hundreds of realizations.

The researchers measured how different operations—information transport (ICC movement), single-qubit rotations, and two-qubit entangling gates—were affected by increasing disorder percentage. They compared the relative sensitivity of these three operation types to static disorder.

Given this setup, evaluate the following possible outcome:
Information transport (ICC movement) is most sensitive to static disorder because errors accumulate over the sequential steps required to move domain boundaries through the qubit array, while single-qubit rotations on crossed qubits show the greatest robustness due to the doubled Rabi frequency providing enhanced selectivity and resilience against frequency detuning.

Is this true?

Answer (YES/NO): NO